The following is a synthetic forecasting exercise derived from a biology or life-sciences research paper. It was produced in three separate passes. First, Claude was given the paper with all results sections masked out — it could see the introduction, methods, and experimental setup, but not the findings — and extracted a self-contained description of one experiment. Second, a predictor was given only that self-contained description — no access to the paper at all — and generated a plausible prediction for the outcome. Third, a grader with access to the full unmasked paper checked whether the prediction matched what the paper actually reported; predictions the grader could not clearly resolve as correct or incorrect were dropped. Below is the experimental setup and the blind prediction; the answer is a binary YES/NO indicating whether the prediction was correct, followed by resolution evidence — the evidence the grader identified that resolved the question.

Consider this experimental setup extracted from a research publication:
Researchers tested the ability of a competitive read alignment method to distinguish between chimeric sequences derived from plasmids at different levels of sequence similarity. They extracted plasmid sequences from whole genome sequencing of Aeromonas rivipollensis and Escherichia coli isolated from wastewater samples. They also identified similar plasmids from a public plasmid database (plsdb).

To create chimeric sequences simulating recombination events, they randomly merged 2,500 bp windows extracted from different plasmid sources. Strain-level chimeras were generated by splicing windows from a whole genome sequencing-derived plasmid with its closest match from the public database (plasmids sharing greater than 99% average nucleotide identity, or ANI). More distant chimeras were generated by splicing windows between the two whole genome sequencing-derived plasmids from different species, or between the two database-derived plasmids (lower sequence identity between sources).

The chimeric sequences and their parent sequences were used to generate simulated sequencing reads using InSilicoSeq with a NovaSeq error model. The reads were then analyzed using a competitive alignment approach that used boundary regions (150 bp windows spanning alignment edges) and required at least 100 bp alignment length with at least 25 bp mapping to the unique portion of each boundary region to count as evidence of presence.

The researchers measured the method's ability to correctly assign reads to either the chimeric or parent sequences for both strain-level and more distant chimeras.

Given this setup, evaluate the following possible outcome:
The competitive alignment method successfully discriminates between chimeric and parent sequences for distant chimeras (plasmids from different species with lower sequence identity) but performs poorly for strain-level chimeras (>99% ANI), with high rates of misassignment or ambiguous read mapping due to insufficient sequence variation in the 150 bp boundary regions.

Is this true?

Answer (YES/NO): NO